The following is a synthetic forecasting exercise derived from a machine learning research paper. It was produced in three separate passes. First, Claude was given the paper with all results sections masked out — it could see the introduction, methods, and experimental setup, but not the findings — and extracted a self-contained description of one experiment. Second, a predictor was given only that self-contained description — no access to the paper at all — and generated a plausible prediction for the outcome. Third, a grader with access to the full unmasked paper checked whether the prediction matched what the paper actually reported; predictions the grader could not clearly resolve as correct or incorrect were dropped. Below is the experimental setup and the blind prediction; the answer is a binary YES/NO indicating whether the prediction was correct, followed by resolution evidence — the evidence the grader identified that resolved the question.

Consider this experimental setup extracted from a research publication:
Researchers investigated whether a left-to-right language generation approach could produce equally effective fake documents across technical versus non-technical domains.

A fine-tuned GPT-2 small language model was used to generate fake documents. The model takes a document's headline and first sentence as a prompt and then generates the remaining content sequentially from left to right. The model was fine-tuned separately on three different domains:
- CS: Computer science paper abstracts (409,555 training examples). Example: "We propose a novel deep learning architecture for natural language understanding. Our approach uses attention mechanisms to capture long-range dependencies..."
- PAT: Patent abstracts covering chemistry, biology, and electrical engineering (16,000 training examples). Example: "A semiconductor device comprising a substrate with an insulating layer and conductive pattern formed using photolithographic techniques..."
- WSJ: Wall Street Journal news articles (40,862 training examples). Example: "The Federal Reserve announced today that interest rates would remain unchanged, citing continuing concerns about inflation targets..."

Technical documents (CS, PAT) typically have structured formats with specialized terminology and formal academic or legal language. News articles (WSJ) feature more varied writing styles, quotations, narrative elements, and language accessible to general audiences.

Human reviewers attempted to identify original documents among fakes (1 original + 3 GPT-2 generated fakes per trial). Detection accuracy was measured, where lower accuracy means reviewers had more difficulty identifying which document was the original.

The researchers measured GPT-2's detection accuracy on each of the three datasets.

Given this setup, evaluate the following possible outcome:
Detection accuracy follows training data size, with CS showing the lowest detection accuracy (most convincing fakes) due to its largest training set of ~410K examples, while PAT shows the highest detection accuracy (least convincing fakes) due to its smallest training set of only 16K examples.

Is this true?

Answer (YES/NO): NO